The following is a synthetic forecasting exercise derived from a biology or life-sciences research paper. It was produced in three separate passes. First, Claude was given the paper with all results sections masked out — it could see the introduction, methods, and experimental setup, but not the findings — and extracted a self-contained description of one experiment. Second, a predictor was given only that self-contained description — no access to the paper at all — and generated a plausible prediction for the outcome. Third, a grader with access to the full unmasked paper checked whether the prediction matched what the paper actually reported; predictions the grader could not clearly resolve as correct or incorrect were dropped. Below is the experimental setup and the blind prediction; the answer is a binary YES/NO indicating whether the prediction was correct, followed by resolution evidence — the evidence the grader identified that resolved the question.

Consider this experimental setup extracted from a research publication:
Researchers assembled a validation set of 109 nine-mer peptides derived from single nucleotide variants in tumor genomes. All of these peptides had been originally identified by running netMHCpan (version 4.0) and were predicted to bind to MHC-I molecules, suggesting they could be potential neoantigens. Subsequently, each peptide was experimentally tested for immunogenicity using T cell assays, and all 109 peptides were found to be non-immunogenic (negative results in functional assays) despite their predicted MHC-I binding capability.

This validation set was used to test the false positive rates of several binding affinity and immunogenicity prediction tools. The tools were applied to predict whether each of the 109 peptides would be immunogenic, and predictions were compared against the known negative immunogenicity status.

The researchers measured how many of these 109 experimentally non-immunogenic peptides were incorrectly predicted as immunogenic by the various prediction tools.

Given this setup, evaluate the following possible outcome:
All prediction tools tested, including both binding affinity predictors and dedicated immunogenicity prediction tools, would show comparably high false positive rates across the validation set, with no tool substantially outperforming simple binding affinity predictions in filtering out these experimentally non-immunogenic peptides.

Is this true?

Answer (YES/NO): NO